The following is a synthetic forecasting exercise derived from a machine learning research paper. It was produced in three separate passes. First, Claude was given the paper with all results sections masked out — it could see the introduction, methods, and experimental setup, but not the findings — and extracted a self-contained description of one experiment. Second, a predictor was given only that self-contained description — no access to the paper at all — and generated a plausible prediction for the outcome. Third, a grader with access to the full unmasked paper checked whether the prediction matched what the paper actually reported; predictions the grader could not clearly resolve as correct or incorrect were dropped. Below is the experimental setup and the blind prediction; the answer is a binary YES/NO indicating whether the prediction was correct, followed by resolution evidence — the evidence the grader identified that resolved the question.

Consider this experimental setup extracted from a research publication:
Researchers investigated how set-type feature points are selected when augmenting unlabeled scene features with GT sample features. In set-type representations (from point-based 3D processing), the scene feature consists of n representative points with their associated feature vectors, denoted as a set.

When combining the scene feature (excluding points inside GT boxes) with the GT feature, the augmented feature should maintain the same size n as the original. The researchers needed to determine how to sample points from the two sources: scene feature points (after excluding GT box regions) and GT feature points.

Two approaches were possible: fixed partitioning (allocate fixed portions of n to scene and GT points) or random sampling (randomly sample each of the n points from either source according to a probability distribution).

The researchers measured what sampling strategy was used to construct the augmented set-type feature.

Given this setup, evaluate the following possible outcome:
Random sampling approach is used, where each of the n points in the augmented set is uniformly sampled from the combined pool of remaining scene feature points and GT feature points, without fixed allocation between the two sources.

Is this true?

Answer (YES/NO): NO